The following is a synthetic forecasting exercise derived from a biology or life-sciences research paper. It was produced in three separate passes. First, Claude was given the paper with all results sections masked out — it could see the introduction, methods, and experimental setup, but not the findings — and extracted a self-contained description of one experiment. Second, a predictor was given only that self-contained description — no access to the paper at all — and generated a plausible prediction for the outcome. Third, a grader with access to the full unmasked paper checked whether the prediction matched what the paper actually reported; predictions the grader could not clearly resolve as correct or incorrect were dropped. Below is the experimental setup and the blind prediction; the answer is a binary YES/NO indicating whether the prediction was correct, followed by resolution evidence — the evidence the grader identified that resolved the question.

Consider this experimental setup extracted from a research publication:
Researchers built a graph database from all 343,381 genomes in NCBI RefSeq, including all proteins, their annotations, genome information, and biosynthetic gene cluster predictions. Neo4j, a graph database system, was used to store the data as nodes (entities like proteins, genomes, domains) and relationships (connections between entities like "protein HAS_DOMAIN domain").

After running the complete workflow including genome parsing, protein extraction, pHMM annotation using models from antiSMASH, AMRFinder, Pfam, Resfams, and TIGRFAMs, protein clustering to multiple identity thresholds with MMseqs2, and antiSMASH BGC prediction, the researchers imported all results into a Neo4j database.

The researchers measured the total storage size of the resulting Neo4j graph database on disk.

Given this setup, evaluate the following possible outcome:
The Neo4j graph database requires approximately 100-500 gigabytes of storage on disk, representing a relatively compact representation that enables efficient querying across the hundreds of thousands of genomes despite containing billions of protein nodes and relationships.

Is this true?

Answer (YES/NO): NO